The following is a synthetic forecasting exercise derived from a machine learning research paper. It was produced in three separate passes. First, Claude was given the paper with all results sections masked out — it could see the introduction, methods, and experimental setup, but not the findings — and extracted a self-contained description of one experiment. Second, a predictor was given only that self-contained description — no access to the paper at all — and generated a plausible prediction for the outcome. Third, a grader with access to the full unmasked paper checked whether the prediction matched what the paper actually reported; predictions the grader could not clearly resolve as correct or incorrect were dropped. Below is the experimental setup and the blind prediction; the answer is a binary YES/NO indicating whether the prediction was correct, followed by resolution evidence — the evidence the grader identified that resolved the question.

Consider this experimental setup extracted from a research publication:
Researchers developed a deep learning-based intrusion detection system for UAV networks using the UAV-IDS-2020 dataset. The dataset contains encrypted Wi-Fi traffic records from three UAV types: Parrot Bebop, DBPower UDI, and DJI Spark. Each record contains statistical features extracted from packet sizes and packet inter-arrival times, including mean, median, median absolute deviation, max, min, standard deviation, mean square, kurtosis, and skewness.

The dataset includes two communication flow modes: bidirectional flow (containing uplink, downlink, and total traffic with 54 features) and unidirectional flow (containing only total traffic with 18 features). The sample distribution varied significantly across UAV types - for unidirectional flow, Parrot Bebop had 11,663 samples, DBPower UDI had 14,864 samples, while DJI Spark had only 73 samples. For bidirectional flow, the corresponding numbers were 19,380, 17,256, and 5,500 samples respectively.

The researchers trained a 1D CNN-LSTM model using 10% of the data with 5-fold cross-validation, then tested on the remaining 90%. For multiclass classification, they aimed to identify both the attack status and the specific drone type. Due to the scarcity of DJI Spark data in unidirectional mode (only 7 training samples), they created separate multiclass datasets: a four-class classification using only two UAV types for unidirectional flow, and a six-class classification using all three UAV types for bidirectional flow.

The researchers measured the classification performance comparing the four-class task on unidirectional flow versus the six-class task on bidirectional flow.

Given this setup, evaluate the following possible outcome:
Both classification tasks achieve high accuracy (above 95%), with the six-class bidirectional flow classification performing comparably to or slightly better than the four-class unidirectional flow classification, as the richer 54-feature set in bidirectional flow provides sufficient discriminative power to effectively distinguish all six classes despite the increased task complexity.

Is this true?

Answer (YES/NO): NO